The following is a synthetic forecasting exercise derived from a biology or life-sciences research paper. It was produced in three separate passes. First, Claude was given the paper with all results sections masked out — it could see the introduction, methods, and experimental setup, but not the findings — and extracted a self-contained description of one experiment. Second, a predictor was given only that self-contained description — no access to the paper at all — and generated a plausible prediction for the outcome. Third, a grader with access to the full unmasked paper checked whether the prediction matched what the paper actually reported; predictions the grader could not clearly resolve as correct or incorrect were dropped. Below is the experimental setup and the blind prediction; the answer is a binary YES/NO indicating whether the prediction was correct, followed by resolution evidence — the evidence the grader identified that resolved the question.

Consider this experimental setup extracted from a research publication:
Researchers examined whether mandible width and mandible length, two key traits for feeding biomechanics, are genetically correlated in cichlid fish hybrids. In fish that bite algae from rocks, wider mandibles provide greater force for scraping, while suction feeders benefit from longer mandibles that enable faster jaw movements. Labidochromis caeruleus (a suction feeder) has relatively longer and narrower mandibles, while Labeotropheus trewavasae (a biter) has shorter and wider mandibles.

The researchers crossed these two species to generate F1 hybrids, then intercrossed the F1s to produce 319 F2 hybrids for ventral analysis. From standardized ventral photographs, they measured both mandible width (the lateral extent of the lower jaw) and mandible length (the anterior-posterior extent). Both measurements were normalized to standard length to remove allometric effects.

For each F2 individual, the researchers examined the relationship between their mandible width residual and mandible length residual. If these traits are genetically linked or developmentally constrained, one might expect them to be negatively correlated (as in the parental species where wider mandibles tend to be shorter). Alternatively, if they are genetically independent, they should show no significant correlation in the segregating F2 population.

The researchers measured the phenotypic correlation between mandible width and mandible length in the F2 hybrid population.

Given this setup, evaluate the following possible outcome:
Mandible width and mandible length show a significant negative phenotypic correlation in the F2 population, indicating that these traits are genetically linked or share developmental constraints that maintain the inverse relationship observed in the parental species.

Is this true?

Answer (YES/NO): NO